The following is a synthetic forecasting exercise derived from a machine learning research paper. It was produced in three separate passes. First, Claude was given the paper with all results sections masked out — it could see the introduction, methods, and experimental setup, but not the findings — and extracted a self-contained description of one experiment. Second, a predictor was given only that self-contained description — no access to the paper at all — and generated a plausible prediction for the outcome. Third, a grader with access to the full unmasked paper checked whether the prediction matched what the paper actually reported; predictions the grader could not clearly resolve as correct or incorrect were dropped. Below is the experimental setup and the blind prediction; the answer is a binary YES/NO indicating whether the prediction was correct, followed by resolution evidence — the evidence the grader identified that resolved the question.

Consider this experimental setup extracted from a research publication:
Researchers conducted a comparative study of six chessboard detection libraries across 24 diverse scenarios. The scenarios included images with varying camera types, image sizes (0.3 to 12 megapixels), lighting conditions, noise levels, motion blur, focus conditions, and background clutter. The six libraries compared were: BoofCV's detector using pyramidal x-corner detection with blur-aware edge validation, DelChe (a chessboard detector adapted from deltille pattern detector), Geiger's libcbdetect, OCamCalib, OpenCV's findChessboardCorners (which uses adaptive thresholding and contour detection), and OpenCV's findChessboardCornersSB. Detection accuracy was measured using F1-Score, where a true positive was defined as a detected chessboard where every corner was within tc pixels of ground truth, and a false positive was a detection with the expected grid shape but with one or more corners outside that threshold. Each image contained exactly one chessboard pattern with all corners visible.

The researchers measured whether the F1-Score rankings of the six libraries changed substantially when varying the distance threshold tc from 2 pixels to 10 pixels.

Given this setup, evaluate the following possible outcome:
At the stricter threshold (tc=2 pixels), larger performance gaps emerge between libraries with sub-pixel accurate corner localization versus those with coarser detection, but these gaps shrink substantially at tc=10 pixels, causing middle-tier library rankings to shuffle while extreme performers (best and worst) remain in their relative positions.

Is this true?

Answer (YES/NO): NO